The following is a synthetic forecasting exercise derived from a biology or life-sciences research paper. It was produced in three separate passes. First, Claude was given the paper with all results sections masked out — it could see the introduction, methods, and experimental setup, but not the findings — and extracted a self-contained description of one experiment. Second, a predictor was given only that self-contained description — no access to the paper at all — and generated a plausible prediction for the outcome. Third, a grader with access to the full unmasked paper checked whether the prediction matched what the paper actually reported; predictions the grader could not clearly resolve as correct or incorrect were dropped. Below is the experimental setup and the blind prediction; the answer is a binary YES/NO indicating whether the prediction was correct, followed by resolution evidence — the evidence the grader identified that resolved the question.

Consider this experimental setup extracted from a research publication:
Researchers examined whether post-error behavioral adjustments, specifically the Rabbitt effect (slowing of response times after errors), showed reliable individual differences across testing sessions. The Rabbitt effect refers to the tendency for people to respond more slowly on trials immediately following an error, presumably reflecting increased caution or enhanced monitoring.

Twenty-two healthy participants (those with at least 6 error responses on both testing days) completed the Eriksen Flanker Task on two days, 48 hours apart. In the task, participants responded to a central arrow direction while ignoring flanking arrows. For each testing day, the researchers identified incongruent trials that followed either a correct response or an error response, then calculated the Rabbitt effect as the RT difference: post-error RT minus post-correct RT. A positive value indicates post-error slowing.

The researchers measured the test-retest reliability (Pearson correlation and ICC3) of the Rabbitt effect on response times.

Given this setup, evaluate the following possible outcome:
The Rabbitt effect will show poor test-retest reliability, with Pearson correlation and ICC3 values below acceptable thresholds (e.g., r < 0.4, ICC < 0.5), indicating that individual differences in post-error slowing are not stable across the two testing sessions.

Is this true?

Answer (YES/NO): NO